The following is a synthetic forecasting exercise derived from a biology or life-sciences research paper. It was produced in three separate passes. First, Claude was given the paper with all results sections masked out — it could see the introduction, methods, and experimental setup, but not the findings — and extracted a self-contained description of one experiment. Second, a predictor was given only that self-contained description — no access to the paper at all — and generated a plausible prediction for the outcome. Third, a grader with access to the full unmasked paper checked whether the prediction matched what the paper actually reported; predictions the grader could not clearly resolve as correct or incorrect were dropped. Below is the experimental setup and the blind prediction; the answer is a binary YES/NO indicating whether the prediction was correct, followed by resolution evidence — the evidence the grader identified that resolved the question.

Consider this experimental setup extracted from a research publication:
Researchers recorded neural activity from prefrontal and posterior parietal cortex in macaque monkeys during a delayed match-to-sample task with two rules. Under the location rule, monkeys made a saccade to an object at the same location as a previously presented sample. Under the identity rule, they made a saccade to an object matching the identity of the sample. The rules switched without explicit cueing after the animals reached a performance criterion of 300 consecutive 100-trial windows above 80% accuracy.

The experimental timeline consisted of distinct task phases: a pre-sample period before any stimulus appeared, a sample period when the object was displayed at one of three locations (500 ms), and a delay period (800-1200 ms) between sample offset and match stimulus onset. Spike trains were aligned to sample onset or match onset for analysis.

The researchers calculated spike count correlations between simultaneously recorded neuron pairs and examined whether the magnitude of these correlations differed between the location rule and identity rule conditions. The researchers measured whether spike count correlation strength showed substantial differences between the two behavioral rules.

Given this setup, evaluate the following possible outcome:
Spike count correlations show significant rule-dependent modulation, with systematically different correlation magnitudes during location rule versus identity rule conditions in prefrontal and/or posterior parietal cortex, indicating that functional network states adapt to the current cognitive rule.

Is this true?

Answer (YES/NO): NO